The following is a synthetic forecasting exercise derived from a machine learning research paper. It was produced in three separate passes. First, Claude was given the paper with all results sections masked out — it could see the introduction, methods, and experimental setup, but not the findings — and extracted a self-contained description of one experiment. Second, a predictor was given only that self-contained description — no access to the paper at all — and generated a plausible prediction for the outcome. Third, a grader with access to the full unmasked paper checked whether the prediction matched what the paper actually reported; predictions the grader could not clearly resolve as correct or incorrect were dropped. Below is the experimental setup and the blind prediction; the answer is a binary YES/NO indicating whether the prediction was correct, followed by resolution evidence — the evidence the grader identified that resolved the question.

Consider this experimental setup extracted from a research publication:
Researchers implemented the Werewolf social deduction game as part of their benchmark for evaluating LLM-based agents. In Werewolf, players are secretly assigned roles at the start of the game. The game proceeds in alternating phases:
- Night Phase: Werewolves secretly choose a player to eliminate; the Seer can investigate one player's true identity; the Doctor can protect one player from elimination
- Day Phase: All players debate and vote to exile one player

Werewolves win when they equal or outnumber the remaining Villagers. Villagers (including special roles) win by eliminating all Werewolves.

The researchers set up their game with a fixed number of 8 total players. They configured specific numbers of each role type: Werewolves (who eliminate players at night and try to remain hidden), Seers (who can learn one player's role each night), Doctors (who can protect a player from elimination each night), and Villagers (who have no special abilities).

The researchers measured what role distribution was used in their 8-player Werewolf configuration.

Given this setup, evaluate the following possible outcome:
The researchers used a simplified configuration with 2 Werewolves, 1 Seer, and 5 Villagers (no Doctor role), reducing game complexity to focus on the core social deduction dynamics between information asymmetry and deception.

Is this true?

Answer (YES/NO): NO